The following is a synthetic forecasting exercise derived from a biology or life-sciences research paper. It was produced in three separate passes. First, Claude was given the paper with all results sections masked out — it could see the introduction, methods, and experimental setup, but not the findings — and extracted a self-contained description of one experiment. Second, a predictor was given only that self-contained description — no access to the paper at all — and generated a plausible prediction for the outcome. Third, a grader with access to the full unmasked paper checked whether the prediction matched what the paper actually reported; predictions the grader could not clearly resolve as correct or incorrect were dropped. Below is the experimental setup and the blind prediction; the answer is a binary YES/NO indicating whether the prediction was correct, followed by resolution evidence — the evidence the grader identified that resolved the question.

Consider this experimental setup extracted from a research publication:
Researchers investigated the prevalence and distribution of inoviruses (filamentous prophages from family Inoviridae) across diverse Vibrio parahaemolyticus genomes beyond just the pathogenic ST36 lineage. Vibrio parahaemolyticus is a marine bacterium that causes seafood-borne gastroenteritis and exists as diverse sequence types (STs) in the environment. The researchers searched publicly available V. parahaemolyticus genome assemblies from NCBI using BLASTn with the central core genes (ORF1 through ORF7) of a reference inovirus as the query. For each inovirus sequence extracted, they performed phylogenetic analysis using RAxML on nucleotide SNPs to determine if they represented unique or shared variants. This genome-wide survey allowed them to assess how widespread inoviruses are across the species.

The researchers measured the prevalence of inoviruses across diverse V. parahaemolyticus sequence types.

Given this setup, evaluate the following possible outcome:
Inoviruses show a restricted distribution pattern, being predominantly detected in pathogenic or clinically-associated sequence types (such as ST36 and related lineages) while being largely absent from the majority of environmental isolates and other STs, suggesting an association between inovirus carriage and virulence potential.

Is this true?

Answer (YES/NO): NO